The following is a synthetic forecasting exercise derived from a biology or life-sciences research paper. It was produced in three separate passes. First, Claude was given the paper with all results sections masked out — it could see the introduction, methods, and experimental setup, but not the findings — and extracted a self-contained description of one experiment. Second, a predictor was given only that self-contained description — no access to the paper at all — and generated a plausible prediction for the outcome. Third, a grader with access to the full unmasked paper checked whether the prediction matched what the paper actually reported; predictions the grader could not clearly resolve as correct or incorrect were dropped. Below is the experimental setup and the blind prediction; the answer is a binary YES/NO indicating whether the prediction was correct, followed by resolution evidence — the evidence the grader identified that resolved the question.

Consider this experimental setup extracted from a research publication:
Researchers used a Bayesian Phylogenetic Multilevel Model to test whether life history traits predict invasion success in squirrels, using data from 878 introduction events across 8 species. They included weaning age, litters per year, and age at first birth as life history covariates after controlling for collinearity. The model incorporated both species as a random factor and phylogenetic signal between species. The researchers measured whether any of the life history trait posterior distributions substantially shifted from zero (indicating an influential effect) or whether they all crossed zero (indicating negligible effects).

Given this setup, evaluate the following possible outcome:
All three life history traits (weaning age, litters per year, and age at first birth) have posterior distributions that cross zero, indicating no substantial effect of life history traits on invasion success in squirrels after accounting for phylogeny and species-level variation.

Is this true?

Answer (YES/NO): YES